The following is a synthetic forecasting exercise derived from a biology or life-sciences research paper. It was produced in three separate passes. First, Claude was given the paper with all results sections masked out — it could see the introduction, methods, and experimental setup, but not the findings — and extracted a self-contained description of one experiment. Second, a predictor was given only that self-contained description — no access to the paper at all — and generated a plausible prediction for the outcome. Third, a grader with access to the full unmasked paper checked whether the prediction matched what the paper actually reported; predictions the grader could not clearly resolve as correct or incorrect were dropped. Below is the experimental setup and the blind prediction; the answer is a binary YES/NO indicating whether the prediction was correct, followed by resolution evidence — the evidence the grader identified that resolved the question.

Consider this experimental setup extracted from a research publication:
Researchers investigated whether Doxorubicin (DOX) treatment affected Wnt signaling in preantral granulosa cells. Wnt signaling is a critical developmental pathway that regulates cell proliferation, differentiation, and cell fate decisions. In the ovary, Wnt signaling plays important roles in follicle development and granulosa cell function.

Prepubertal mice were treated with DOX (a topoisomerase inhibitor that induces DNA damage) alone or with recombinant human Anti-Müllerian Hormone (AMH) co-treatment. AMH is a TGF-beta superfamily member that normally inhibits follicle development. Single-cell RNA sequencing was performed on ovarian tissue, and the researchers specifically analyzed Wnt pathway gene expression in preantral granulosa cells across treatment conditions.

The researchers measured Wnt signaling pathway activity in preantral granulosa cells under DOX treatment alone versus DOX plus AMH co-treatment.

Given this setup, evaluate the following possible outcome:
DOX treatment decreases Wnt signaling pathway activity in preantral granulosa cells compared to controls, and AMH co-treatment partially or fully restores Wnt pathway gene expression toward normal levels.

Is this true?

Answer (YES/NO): NO